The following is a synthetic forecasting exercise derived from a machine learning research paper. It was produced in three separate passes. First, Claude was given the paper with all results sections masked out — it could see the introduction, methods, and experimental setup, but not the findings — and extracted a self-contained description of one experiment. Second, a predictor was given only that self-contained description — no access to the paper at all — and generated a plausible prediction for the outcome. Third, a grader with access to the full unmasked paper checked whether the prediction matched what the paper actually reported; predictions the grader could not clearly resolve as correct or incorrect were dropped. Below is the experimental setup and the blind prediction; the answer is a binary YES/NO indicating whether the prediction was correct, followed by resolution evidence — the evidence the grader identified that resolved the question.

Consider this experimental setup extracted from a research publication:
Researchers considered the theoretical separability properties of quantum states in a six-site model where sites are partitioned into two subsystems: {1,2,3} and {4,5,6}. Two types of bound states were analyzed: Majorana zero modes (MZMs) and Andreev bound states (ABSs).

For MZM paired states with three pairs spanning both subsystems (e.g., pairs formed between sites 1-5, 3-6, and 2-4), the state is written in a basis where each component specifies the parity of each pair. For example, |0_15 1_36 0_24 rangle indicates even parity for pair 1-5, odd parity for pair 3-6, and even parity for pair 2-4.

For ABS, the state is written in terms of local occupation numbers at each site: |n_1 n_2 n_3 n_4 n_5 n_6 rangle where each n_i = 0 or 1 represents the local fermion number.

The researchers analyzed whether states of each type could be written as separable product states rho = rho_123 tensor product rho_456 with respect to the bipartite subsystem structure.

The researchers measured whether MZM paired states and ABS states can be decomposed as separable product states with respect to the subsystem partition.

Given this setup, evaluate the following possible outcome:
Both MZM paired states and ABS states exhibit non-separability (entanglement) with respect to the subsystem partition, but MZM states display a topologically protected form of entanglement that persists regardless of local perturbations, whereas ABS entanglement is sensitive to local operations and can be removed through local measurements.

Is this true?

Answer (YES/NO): YES